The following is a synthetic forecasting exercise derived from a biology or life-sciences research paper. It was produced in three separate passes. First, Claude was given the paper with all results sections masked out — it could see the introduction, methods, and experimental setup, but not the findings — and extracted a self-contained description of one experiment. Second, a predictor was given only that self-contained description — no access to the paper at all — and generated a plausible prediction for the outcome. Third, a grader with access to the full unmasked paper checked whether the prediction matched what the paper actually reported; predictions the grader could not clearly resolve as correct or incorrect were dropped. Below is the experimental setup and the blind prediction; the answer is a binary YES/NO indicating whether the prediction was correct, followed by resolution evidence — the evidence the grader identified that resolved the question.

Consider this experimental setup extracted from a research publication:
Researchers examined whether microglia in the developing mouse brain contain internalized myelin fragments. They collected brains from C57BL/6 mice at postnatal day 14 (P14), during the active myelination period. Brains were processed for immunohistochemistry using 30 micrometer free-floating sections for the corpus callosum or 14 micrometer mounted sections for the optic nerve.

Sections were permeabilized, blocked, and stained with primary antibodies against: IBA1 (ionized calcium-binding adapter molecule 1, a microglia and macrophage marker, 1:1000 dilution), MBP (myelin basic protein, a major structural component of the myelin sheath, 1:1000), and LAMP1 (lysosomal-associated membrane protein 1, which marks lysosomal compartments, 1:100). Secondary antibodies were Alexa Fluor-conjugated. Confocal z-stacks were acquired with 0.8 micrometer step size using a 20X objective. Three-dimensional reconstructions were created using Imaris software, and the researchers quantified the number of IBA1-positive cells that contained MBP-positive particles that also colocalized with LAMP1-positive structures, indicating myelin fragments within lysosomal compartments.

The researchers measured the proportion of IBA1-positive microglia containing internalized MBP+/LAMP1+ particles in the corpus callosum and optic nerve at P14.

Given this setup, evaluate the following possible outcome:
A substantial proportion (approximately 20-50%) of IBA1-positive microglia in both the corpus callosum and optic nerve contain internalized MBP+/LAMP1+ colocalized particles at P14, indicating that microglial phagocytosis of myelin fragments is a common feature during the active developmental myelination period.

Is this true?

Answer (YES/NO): NO